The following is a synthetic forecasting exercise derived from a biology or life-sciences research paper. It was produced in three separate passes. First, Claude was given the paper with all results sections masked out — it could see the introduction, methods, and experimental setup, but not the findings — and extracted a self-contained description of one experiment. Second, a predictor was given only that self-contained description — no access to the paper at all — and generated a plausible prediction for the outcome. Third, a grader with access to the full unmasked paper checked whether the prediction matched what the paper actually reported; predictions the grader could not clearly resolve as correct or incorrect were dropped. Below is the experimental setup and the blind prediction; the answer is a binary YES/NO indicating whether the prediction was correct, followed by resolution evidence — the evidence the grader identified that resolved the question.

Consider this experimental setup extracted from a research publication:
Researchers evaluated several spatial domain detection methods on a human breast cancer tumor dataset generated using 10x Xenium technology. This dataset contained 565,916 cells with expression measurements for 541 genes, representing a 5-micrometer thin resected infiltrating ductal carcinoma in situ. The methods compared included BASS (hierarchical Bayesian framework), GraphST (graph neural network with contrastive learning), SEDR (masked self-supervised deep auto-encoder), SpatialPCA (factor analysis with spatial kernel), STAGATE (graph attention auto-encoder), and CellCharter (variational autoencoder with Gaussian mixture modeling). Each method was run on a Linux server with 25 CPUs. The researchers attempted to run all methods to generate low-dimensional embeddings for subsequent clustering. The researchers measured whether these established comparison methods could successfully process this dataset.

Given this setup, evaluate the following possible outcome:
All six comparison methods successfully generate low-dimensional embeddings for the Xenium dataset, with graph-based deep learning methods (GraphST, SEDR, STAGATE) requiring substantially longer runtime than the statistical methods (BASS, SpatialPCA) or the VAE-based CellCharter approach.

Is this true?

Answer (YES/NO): NO